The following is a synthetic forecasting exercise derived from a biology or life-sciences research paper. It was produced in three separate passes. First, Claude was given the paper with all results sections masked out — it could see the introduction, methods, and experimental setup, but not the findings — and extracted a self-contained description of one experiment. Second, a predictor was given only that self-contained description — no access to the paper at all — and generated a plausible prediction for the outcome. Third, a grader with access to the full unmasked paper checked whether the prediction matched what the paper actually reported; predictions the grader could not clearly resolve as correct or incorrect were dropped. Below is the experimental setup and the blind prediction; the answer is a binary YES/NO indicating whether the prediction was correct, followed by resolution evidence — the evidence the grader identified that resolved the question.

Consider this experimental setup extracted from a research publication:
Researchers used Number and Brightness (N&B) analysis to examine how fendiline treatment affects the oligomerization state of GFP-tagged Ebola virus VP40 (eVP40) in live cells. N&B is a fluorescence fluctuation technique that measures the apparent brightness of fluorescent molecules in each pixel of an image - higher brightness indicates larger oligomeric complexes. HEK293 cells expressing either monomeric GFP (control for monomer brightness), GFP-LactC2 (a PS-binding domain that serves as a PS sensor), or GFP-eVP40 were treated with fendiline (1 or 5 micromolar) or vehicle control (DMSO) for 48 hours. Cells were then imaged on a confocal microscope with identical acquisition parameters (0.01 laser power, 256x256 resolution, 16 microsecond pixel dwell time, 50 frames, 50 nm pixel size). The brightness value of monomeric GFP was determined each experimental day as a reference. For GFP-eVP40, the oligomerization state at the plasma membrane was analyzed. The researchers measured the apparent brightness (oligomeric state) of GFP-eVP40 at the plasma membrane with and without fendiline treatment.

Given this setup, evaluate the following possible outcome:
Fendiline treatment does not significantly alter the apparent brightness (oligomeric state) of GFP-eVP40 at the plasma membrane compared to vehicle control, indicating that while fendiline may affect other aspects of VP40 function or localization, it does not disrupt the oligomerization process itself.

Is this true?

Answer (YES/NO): NO